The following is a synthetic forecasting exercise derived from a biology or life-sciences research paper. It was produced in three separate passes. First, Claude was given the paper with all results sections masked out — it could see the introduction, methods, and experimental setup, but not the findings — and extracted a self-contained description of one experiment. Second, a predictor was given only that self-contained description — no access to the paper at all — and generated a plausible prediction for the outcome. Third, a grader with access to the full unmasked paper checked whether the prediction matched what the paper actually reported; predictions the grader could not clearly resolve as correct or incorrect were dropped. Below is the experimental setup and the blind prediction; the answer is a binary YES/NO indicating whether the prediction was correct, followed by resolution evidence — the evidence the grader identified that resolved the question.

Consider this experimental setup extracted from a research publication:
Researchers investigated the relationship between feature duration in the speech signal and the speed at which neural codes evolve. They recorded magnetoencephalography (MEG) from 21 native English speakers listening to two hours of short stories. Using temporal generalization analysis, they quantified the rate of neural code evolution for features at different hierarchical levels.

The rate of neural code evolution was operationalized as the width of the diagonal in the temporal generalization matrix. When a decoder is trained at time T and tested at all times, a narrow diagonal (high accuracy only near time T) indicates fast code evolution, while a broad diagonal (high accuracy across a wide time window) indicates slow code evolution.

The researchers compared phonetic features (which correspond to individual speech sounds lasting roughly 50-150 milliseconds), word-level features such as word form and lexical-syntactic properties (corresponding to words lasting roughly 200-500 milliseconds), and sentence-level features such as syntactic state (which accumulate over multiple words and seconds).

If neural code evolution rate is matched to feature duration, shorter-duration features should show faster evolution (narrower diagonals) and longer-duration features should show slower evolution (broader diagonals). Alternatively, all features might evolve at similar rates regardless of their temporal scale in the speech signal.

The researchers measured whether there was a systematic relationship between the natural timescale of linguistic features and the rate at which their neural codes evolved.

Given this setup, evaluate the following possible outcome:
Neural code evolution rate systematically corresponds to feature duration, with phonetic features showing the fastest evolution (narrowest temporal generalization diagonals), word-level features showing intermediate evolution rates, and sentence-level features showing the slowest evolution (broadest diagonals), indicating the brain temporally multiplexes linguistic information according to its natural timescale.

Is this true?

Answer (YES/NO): YES